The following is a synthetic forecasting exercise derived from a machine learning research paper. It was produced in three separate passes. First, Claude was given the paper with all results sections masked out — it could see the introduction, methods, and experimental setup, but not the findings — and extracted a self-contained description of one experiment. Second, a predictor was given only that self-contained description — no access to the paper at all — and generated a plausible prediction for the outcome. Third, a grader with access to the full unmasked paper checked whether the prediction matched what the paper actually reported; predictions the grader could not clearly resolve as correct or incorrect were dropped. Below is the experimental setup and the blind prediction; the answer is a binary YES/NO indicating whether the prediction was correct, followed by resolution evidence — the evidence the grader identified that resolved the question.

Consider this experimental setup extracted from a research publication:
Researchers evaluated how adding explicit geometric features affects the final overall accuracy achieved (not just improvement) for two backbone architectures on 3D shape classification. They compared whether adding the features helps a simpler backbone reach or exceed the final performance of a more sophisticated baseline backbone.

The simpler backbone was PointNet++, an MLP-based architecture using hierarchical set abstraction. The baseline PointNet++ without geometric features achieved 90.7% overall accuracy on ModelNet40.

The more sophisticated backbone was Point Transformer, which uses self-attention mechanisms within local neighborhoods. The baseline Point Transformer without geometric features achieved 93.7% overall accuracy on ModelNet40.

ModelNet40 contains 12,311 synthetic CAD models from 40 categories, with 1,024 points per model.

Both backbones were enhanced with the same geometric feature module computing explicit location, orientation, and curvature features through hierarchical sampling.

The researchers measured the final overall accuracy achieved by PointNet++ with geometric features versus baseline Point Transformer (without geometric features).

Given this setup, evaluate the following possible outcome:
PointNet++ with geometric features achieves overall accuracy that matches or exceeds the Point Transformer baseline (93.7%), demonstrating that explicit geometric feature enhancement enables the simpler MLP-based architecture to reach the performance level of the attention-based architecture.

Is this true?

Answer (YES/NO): YES